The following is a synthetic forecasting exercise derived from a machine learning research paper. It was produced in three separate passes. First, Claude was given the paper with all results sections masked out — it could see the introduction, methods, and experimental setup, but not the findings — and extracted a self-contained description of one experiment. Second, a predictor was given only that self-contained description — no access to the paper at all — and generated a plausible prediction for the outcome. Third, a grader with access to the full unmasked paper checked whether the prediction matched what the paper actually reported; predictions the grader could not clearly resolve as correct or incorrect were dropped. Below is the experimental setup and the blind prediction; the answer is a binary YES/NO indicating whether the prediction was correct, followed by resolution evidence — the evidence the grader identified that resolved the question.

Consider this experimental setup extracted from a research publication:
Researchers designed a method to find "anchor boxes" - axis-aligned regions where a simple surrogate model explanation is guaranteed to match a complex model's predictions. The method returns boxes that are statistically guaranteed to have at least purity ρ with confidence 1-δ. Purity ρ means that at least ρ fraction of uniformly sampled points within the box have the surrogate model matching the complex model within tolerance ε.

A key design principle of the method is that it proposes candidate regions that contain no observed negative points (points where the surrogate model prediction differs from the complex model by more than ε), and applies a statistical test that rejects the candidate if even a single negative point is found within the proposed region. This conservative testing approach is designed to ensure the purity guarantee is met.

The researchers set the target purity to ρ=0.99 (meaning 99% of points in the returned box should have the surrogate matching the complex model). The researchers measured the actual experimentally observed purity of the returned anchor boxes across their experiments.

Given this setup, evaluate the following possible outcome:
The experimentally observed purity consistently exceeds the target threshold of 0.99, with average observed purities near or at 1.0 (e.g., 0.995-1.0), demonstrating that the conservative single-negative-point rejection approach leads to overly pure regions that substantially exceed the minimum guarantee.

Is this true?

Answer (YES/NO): YES